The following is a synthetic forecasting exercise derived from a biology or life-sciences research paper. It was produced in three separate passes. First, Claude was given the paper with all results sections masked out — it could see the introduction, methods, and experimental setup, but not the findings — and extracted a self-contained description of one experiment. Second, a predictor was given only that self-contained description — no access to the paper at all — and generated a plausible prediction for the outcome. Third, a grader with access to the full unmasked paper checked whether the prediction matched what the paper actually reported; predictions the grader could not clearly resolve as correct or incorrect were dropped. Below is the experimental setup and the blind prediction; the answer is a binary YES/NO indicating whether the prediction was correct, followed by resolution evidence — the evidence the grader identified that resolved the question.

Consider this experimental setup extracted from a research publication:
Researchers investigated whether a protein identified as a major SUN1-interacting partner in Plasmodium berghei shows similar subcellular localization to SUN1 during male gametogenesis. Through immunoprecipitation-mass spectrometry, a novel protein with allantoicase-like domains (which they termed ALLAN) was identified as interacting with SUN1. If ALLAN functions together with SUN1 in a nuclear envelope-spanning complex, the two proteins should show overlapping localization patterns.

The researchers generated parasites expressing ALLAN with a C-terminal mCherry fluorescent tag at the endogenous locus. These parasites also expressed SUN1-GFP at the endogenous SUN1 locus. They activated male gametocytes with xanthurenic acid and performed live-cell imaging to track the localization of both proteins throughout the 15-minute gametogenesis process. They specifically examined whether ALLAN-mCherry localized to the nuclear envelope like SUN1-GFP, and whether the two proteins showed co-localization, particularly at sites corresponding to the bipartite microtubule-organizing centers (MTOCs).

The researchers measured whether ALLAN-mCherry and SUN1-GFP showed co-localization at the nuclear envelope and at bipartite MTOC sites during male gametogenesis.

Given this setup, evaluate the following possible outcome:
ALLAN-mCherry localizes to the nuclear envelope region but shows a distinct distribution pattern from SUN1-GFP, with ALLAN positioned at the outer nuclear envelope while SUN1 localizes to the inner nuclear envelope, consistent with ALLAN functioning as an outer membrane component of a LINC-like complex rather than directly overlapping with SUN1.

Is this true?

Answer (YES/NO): NO